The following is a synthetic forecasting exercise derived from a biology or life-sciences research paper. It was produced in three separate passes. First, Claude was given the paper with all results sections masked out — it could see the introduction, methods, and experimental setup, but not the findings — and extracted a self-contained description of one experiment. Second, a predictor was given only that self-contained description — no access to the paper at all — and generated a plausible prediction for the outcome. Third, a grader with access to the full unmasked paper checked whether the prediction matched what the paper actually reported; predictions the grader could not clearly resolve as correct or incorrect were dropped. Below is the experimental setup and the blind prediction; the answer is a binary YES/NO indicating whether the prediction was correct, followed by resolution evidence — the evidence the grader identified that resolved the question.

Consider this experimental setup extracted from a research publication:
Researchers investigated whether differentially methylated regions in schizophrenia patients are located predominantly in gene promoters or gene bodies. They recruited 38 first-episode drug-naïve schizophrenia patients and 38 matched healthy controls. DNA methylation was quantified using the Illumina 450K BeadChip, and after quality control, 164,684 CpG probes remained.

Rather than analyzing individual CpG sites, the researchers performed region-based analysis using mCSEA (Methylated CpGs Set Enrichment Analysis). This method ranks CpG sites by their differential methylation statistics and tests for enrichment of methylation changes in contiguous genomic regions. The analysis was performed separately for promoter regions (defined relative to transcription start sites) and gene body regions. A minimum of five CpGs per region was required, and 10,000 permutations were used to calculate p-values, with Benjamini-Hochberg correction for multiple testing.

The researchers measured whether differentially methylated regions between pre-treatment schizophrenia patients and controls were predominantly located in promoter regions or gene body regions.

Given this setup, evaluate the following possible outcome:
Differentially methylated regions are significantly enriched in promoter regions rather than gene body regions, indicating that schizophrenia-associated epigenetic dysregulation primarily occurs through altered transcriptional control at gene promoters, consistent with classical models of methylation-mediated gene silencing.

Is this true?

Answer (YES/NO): NO